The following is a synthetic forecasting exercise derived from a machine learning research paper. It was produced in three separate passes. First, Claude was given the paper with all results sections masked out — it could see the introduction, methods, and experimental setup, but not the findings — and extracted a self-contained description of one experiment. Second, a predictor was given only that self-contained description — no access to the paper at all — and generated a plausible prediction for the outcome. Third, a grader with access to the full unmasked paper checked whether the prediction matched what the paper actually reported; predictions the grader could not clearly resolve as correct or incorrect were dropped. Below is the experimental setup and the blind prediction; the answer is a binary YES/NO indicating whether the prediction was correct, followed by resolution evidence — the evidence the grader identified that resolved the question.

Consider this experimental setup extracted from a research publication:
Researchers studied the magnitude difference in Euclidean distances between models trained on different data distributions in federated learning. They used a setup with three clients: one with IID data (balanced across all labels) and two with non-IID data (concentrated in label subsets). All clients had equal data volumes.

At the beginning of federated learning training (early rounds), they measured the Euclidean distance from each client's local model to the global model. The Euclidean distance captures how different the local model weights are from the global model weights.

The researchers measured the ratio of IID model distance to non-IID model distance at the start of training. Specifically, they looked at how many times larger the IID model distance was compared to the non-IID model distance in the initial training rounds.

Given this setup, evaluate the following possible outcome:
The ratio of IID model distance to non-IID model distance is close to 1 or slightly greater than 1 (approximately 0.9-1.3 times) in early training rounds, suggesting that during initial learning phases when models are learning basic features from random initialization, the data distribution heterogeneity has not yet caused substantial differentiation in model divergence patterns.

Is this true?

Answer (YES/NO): NO